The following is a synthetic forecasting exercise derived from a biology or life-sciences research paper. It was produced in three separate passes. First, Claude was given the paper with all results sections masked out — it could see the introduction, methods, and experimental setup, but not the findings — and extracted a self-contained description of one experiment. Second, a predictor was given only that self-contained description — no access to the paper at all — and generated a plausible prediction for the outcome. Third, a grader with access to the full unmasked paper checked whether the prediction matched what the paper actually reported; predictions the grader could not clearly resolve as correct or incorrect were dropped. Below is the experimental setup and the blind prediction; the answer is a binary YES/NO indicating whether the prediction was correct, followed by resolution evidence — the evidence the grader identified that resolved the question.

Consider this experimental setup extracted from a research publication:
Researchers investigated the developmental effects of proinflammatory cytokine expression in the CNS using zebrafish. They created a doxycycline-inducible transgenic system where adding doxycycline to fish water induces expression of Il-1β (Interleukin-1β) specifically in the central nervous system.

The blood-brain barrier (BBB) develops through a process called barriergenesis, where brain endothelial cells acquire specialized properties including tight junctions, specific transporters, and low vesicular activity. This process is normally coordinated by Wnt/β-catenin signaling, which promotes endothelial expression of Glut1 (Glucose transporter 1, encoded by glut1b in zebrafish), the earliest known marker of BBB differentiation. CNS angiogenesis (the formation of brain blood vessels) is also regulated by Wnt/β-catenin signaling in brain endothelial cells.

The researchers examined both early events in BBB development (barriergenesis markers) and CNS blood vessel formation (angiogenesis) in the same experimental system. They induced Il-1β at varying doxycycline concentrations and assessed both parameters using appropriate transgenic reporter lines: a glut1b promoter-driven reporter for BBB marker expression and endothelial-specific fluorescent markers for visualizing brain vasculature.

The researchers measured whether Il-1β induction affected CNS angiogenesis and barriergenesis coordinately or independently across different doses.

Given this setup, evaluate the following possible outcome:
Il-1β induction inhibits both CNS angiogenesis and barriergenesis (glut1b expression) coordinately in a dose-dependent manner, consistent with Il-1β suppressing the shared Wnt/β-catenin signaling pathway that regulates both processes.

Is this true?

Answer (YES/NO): YES